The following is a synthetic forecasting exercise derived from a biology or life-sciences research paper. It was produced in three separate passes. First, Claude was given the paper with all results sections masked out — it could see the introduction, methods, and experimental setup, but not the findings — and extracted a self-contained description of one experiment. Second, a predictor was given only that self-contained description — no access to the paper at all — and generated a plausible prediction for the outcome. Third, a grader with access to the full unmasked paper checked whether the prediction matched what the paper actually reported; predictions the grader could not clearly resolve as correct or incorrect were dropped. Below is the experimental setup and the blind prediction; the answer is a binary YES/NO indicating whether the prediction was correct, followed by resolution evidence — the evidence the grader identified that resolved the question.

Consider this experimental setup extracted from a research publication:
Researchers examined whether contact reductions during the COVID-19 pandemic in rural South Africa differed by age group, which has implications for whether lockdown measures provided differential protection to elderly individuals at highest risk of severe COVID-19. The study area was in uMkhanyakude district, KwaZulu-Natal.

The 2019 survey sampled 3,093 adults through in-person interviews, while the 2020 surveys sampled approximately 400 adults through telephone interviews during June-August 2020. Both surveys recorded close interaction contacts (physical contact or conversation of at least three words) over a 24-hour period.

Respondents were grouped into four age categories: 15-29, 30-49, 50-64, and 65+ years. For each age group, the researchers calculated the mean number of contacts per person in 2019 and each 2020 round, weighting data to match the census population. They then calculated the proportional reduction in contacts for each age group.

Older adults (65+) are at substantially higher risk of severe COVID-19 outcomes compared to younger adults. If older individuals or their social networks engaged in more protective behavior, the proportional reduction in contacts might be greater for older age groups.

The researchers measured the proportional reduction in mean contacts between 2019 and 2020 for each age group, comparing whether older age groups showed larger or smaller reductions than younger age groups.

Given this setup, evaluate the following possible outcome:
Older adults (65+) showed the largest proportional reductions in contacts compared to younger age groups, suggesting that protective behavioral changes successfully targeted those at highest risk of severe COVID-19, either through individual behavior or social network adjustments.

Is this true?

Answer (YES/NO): NO